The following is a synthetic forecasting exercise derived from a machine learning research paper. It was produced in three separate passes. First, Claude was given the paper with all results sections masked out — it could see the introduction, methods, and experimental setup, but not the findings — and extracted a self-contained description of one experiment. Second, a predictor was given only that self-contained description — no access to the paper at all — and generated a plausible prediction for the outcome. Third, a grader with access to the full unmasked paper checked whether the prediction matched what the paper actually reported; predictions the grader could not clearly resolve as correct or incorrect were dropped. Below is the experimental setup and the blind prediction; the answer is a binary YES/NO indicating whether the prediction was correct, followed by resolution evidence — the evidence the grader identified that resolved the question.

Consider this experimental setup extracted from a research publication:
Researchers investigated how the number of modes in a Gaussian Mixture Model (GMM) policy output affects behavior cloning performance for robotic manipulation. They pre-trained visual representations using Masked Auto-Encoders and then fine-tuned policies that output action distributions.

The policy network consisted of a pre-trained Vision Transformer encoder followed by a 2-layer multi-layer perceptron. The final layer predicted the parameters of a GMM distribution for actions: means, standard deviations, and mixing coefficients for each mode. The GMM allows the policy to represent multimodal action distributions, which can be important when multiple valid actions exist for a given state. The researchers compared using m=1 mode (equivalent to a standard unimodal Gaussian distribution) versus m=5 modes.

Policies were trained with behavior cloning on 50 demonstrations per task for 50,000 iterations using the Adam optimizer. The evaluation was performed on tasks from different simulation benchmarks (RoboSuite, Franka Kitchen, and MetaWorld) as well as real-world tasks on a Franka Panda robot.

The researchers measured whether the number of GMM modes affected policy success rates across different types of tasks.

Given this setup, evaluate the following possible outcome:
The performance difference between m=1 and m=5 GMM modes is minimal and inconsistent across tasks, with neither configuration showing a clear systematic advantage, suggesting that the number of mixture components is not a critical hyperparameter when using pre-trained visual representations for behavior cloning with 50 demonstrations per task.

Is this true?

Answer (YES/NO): NO